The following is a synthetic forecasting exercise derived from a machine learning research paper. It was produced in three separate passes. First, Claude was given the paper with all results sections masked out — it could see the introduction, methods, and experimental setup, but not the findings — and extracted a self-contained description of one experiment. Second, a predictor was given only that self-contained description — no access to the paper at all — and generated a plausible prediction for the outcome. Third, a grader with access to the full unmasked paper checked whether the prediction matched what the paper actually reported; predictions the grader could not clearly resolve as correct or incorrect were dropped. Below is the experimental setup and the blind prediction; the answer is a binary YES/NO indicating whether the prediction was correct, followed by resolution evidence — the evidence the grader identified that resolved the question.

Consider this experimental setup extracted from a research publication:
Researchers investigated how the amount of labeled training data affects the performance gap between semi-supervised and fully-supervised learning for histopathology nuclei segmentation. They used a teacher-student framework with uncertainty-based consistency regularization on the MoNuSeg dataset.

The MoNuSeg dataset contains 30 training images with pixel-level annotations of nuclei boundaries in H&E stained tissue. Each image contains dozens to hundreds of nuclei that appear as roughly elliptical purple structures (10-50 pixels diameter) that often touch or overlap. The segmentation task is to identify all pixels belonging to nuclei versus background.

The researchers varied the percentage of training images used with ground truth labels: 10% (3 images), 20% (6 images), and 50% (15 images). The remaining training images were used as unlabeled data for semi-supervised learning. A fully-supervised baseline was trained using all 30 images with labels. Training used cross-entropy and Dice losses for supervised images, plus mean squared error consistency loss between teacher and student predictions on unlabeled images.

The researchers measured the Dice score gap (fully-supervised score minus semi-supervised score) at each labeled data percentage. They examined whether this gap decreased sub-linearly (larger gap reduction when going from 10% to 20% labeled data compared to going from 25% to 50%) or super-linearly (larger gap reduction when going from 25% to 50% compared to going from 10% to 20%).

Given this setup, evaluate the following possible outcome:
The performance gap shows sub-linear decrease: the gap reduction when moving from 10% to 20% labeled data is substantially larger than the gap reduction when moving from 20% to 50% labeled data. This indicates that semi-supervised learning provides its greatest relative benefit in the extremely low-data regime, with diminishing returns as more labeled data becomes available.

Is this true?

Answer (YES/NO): YES